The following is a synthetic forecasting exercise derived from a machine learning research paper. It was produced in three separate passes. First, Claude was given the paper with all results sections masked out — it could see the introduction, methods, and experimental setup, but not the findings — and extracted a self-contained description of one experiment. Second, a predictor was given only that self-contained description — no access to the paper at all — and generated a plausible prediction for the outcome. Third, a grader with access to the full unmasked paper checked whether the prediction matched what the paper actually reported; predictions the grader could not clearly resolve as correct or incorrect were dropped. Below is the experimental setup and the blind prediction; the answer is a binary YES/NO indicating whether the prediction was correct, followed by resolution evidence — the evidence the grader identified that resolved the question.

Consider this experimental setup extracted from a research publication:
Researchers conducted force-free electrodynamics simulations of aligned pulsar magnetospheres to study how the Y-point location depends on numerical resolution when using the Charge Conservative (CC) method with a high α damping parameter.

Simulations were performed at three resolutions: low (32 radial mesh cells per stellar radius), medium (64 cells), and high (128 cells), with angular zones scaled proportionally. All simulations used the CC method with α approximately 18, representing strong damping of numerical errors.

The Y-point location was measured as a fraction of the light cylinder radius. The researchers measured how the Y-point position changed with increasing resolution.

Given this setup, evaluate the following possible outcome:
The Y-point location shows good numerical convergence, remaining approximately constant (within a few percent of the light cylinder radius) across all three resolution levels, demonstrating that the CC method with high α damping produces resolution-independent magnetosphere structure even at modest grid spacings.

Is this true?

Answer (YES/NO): NO